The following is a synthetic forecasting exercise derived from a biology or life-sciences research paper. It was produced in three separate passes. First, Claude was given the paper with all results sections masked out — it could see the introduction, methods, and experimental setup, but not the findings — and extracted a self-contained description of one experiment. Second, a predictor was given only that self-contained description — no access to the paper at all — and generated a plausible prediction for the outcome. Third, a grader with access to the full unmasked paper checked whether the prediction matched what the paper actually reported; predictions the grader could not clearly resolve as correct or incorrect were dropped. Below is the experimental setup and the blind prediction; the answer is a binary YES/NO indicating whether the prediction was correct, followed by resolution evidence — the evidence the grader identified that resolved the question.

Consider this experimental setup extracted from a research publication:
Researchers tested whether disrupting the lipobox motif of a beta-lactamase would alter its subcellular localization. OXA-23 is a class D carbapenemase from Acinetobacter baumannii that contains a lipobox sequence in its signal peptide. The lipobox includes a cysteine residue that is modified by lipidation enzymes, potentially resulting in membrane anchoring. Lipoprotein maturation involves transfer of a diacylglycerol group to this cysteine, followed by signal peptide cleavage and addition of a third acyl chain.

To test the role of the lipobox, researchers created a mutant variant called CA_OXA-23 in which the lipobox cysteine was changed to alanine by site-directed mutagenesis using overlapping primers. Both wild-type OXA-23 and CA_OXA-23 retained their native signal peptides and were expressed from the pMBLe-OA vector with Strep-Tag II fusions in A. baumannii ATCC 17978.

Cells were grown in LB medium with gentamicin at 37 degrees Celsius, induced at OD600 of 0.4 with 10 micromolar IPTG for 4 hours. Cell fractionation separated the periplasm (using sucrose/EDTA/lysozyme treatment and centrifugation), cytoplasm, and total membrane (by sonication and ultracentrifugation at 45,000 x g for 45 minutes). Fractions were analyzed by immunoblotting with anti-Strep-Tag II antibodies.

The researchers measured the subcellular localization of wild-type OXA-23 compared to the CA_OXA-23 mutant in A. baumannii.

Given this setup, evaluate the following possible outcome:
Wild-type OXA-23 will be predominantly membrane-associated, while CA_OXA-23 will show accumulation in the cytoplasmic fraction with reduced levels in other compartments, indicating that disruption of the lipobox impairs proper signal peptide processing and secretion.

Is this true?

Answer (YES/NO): NO